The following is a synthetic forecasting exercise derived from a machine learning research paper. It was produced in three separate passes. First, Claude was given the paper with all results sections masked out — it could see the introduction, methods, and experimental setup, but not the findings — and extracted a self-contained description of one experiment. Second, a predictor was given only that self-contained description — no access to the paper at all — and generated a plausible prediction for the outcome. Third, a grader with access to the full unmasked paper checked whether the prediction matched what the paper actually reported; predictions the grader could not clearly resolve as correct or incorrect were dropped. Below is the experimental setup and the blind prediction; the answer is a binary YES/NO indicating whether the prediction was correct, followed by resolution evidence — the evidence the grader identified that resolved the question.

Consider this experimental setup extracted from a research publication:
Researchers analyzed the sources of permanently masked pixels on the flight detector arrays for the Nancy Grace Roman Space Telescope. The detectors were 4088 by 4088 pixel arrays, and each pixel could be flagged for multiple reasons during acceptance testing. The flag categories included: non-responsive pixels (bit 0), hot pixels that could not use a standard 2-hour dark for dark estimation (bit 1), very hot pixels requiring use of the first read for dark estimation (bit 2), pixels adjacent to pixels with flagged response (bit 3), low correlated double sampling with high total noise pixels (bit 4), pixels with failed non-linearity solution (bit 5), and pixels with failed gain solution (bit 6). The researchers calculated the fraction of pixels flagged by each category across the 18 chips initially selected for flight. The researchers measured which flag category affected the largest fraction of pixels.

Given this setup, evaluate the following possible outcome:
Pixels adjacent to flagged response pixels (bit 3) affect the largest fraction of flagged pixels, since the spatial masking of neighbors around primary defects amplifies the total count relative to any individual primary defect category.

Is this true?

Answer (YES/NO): YES